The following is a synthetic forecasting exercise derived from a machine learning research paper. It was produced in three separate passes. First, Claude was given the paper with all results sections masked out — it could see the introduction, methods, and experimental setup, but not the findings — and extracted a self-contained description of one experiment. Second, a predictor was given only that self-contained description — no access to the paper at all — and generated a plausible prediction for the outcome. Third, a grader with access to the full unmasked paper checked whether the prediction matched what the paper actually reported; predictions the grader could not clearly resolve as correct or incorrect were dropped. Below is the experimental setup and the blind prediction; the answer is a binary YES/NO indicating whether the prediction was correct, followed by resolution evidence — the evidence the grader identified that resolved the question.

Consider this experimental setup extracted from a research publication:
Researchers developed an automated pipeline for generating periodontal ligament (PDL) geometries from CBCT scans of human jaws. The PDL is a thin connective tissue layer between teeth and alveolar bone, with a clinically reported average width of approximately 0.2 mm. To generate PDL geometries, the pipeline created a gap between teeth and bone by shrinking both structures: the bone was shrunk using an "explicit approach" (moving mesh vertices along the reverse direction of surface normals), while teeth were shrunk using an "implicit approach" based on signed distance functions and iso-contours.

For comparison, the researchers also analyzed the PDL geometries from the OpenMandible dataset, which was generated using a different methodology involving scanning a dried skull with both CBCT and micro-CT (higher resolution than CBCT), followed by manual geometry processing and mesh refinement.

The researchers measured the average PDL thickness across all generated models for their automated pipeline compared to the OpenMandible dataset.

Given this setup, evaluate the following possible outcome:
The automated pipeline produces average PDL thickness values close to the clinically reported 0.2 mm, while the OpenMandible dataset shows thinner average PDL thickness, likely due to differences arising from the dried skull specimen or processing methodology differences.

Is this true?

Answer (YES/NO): NO